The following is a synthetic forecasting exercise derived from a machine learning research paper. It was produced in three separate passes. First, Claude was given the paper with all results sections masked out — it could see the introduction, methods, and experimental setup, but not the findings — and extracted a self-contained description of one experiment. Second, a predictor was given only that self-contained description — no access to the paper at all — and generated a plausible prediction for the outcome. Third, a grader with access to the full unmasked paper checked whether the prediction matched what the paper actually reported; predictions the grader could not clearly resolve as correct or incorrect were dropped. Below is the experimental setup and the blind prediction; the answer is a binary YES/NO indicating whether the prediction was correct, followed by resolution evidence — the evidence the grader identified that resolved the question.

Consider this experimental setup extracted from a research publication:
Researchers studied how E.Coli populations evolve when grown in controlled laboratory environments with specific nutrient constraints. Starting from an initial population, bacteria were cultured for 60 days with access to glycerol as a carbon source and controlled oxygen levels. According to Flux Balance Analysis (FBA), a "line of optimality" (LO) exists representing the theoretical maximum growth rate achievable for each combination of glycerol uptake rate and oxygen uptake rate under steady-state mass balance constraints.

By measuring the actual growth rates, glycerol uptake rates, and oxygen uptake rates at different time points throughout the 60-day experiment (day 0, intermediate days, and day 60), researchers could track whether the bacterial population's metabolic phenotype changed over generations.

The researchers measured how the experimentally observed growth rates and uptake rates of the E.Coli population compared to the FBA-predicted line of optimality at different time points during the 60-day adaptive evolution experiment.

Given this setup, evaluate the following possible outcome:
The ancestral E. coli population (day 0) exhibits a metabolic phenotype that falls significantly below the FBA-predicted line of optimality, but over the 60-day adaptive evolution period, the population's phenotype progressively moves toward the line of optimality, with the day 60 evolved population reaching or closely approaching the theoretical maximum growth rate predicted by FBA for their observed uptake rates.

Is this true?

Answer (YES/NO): YES